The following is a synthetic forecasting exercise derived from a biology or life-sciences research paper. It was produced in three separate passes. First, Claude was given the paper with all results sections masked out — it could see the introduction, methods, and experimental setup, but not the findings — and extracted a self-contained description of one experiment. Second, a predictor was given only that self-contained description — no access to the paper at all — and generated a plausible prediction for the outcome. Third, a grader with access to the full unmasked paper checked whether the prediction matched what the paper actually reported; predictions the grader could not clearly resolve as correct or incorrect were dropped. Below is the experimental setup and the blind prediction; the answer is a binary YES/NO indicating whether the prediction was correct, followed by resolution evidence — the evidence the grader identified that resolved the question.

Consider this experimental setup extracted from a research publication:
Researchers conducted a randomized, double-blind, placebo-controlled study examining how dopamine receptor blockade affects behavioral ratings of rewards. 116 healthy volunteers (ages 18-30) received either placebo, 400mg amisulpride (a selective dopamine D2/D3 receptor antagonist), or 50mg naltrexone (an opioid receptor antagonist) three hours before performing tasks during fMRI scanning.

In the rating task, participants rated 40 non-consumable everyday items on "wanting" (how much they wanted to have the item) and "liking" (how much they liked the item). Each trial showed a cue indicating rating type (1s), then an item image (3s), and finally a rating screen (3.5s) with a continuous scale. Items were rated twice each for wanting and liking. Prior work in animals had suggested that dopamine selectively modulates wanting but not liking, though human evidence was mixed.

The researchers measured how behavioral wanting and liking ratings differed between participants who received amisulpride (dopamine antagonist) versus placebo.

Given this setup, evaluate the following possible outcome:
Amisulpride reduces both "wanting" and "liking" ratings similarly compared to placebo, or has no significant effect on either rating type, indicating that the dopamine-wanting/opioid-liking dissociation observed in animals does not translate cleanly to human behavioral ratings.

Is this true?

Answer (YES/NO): YES